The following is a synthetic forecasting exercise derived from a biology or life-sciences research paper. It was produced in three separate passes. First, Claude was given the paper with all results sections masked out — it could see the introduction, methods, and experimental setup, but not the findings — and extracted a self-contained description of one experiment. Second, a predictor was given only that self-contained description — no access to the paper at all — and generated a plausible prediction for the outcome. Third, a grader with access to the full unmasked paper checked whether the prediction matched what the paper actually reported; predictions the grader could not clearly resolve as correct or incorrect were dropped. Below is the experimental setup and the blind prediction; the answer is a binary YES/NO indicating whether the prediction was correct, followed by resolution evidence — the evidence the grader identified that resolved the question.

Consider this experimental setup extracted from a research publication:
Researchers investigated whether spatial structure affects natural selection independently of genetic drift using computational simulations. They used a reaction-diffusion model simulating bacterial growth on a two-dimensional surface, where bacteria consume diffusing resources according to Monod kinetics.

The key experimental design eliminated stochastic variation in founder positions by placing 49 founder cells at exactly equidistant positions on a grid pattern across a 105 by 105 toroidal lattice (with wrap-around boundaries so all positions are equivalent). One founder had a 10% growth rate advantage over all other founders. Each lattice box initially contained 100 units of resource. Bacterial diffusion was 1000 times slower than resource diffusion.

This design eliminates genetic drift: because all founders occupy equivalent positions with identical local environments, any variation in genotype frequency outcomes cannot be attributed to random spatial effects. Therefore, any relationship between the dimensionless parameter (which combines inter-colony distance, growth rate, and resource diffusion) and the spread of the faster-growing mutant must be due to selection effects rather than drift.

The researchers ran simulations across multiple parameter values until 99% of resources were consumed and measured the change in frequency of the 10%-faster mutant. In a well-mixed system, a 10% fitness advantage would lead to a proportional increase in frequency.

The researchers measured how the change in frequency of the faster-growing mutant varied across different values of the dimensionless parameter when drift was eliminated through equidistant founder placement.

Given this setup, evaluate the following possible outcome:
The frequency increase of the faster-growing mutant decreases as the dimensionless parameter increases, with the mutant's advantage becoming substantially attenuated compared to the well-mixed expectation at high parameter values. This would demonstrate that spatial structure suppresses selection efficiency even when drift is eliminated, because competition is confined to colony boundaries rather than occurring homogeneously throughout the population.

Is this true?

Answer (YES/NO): YES